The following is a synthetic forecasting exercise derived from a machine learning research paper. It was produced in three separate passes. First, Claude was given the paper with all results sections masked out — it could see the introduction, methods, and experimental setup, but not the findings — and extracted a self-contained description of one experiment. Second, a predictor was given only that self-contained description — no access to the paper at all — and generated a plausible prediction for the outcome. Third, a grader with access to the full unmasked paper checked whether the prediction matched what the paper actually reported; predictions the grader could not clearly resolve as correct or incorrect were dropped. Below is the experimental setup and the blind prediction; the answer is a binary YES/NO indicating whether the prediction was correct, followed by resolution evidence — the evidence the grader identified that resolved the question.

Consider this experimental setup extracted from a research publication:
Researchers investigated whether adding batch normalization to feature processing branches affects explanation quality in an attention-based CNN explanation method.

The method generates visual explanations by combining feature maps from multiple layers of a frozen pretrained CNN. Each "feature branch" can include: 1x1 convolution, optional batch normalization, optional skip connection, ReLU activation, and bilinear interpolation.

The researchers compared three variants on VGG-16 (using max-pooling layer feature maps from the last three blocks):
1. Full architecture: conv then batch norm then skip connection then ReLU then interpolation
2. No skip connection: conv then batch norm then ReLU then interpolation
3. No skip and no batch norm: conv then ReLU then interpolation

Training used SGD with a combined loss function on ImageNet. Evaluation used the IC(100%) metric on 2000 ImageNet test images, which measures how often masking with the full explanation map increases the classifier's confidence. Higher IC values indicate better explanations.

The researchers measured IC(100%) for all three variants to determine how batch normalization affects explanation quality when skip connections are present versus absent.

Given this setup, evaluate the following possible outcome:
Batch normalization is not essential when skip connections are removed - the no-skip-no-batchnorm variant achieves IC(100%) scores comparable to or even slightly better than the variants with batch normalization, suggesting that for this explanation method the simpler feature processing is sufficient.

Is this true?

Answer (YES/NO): NO